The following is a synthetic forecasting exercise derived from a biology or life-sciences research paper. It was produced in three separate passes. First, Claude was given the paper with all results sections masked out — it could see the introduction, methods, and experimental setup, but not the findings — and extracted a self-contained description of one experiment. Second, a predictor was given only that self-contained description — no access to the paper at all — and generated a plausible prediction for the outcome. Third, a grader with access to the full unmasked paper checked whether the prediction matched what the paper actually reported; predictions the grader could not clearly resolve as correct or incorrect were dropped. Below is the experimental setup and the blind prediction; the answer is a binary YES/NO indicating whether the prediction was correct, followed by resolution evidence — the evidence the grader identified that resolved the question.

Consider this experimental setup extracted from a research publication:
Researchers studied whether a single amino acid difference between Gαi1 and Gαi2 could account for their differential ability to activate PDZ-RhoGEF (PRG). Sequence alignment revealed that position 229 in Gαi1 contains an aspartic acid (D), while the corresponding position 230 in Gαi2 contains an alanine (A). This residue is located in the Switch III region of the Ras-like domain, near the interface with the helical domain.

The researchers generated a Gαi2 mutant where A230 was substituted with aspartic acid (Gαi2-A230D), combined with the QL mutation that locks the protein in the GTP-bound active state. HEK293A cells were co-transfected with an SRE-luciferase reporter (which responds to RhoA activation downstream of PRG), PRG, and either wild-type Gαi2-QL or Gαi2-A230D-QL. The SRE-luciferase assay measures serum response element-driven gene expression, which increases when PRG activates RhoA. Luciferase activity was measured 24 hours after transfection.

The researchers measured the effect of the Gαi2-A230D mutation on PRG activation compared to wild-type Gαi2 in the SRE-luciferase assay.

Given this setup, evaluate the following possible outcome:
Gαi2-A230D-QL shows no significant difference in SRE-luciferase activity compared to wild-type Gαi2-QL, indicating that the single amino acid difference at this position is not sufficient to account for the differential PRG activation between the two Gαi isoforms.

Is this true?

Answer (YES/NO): NO